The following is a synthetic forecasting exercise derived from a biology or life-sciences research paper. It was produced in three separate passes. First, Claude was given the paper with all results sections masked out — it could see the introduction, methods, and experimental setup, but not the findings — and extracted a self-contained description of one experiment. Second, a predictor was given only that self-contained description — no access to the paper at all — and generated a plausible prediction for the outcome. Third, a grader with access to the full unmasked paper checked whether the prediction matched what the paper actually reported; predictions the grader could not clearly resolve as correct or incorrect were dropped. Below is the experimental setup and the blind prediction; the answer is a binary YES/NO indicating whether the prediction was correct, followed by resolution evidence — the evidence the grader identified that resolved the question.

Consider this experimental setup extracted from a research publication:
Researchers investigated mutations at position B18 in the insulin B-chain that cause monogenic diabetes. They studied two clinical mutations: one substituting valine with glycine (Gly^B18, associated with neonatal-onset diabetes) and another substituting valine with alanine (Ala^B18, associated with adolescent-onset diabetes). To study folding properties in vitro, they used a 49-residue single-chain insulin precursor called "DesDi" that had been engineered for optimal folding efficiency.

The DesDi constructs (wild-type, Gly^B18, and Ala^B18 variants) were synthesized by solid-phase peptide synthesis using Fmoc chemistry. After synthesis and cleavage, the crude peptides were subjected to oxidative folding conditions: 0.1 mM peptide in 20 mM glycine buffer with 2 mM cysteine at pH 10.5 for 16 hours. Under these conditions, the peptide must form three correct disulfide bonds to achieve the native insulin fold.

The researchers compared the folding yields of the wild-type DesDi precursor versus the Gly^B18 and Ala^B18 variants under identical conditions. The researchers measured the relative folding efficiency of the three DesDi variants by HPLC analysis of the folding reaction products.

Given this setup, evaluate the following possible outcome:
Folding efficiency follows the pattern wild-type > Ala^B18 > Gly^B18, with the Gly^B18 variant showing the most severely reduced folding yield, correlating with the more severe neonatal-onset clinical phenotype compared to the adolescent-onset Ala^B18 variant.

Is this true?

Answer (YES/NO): YES